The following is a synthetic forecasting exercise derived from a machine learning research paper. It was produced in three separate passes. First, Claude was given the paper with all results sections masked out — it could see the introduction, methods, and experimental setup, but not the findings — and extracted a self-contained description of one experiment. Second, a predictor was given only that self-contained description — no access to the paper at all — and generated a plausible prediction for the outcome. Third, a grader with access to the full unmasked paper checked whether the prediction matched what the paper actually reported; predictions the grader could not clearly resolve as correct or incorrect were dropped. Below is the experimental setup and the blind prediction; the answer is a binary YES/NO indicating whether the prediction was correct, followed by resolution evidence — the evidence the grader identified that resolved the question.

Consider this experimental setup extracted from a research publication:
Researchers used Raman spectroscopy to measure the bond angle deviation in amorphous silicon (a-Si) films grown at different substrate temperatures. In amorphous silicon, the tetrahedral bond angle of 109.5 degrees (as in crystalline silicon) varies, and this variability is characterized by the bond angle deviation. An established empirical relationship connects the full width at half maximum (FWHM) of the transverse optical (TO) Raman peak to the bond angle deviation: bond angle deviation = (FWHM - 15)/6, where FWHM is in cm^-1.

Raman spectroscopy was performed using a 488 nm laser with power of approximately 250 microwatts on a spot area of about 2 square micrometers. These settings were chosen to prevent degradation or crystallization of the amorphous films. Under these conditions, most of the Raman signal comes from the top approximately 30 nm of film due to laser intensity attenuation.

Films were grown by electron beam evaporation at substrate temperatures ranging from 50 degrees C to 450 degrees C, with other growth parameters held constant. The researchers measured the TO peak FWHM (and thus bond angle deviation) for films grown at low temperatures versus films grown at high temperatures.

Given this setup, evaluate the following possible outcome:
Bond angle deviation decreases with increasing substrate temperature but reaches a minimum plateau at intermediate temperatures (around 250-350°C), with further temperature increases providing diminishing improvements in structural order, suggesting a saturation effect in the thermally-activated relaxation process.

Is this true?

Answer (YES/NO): NO